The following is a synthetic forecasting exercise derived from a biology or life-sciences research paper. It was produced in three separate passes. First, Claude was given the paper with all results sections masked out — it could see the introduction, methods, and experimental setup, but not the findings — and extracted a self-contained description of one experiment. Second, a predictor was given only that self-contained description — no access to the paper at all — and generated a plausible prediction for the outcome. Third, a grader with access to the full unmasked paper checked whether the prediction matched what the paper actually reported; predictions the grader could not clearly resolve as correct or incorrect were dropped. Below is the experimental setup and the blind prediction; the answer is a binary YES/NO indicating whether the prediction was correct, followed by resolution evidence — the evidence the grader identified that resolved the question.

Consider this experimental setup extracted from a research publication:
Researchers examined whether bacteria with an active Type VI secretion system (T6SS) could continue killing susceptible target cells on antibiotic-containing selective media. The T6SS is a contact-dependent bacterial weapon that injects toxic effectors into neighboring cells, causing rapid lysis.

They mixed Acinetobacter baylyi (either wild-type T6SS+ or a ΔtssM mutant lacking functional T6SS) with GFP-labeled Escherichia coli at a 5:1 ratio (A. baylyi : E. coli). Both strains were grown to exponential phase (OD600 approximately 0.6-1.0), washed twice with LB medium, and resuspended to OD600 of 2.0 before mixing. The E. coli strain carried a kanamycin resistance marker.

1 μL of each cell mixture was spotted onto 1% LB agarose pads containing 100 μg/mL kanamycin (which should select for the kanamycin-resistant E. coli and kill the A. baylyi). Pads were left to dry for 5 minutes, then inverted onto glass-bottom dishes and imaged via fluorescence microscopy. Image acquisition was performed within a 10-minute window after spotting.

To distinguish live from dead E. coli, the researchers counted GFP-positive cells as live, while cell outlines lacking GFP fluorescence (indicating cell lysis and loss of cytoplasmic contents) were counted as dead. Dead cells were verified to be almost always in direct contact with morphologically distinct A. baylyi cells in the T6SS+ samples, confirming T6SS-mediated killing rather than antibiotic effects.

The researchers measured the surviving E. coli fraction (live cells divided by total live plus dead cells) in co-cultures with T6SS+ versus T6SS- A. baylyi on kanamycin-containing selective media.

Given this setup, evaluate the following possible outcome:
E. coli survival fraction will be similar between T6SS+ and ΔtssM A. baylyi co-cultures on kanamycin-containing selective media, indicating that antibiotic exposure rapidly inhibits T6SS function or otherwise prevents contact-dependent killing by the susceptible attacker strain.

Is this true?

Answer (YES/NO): NO